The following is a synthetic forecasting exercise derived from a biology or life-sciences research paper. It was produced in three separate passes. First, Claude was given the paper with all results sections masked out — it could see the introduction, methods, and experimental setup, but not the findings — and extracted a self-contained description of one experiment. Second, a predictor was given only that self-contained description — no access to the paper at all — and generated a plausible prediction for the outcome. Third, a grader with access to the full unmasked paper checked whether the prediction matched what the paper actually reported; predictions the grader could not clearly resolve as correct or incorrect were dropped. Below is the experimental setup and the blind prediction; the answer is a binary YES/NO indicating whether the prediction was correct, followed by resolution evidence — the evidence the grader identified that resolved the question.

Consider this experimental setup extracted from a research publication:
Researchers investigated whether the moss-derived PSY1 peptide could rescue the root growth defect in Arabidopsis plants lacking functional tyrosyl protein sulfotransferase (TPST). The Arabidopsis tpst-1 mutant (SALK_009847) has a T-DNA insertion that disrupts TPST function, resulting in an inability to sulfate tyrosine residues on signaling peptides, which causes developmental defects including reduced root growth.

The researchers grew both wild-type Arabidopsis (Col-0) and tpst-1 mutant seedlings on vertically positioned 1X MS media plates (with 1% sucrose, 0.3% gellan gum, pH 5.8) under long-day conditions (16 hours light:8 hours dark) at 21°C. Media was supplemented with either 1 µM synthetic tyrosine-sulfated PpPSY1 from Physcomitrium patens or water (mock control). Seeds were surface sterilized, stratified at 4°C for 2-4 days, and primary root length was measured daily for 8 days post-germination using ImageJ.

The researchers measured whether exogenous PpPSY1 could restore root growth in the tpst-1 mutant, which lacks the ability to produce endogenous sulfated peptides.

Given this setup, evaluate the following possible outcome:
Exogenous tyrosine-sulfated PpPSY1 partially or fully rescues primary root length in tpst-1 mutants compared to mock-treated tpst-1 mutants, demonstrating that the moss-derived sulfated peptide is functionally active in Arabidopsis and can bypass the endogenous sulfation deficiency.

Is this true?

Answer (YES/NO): YES